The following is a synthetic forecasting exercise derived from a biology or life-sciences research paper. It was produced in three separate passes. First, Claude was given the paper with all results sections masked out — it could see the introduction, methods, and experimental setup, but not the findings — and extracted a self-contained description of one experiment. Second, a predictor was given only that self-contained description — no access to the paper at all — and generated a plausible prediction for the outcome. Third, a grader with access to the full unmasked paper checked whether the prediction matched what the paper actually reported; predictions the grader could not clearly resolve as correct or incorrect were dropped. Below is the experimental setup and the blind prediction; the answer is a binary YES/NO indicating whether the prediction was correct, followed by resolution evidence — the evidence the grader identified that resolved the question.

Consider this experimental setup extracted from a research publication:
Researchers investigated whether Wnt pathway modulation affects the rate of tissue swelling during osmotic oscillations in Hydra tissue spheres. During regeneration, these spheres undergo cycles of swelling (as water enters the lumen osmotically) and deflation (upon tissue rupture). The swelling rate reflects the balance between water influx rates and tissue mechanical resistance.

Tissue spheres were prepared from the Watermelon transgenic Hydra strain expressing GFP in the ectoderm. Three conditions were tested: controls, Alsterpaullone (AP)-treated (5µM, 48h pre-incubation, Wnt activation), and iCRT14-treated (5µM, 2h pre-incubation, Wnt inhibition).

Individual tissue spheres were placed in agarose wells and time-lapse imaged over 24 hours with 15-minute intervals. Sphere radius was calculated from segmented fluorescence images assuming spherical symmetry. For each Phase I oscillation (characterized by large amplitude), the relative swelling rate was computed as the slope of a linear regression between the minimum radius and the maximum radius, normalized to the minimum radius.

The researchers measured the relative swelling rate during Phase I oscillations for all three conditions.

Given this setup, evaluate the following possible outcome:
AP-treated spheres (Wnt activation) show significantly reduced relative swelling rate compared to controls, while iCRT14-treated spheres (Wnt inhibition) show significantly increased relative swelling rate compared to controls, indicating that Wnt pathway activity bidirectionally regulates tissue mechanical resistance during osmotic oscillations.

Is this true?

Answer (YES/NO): NO